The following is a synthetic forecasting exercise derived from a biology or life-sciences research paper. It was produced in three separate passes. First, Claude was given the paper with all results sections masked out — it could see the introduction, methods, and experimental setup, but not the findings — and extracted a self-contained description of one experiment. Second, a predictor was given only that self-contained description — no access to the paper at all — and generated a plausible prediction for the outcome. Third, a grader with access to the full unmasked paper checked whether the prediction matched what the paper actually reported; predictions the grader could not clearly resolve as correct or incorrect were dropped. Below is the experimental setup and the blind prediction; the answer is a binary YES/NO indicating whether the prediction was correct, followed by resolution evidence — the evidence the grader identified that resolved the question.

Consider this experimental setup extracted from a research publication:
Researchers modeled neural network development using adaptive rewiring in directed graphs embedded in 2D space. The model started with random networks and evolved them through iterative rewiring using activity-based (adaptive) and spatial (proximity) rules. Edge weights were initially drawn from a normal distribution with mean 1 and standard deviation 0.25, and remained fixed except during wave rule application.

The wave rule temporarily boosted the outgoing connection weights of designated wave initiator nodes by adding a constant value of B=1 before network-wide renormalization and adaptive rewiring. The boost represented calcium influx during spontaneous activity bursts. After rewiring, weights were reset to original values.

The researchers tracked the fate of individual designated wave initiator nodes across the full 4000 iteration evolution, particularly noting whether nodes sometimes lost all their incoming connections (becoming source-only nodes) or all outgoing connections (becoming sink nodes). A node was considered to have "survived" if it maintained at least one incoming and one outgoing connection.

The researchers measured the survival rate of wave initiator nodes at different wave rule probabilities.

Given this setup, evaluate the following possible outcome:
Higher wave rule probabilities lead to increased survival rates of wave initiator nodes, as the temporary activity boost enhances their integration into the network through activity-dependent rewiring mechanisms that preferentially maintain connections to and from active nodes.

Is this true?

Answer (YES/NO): NO